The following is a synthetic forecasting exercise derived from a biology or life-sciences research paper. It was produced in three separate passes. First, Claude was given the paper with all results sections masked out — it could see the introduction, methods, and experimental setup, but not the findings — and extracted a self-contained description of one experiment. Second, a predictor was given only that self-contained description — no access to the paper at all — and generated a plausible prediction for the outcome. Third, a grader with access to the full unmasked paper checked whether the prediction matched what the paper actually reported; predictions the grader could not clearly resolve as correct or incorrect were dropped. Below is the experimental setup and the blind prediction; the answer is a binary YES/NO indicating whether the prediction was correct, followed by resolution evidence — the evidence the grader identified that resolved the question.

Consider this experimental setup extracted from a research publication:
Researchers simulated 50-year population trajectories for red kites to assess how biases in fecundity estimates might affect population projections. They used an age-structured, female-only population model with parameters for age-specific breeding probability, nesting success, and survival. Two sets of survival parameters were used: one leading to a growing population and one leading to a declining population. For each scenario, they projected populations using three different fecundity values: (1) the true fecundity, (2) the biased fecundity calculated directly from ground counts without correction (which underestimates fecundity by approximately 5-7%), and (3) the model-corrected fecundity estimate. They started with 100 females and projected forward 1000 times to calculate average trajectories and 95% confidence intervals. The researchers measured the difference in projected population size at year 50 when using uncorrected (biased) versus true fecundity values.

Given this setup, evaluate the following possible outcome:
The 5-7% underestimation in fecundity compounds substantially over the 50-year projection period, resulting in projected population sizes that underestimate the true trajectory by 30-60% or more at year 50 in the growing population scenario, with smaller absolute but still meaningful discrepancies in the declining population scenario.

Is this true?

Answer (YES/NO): NO